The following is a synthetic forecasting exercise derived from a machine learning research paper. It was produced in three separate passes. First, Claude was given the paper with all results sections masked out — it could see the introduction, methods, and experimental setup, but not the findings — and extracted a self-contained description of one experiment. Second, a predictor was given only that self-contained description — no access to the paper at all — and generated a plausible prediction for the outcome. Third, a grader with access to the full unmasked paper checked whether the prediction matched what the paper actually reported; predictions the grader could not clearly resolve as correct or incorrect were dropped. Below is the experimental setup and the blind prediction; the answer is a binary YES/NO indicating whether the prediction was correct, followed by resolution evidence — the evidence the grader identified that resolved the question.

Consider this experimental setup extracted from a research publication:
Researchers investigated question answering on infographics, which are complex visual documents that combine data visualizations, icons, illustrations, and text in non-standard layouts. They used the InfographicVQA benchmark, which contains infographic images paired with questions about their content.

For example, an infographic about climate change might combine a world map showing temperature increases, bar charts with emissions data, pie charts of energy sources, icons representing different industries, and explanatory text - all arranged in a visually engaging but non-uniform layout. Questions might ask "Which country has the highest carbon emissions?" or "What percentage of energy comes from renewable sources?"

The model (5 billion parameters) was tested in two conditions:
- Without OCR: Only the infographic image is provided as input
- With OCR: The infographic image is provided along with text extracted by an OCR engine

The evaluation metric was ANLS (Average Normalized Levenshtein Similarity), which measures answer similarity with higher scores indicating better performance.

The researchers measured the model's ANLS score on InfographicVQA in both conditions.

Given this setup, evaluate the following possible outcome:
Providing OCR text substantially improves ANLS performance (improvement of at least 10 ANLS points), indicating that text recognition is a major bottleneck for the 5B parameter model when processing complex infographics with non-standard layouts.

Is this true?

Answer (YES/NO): NO